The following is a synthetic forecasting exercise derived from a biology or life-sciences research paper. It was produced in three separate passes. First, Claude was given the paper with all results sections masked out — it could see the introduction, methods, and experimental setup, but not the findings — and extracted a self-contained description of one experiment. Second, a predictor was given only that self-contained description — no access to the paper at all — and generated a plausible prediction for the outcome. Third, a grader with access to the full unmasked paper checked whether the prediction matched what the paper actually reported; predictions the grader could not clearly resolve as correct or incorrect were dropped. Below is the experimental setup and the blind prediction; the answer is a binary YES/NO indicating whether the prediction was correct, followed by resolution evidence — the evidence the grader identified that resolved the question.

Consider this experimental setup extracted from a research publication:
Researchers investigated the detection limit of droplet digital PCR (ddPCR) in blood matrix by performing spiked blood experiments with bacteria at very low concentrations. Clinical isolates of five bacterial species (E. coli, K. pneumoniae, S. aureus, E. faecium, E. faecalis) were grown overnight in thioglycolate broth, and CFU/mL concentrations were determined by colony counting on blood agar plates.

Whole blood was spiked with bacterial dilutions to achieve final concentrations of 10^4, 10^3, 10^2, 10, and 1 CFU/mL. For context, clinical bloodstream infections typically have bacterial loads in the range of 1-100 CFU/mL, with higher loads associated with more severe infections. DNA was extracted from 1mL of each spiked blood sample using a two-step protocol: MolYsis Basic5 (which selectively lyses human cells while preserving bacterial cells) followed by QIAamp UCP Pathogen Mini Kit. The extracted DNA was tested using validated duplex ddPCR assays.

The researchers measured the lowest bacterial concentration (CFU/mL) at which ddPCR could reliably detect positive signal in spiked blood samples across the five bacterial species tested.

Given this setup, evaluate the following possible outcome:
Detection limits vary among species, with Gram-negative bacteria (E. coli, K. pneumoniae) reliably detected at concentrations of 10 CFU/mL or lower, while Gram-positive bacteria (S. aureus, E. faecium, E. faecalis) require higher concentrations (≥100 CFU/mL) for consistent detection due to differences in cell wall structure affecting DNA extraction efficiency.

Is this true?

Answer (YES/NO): NO